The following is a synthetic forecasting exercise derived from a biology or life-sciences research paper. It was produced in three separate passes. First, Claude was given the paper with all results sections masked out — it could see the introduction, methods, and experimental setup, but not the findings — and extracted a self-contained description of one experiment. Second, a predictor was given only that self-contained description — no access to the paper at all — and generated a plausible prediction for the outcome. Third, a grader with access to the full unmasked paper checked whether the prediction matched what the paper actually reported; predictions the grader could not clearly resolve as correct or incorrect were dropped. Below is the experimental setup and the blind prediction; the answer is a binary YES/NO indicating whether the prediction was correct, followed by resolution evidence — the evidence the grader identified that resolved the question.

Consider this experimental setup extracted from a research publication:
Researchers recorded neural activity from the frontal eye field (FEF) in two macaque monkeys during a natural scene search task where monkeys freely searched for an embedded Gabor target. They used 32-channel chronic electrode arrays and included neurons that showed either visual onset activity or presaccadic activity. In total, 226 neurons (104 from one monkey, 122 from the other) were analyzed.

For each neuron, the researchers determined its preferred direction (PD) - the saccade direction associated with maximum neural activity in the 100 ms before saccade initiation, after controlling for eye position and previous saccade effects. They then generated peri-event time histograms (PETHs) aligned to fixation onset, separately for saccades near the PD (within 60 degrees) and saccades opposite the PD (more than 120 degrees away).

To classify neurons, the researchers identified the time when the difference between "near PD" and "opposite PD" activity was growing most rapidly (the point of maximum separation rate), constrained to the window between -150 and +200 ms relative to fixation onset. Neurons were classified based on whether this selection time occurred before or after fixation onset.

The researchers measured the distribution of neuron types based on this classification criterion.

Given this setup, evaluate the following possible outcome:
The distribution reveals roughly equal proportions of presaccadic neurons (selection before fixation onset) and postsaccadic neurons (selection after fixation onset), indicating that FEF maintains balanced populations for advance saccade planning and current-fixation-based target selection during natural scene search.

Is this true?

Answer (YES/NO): NO